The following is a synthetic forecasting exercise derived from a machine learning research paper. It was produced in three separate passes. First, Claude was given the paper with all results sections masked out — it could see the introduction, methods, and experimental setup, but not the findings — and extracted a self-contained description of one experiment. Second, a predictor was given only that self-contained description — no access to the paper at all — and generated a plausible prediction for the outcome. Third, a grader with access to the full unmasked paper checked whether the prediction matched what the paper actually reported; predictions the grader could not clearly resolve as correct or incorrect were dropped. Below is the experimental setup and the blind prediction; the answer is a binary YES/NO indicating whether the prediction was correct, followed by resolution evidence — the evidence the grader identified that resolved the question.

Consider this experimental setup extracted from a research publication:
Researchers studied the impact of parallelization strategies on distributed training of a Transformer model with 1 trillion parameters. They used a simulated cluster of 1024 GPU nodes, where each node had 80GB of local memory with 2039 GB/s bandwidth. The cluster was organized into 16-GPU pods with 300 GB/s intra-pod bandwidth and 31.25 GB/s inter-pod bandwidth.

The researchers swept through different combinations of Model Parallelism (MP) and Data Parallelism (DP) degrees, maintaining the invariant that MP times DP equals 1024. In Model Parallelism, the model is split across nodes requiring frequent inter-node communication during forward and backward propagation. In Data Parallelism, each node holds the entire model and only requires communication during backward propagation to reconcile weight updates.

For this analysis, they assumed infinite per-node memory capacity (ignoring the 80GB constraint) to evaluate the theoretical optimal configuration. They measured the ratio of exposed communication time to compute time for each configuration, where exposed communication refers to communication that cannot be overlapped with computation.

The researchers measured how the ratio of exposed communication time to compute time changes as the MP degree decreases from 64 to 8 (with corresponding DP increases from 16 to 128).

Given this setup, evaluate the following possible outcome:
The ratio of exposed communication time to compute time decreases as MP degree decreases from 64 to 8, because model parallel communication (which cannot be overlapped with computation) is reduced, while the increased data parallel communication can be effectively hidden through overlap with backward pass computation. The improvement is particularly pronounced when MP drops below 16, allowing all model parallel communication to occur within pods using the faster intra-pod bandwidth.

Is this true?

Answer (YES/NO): YES